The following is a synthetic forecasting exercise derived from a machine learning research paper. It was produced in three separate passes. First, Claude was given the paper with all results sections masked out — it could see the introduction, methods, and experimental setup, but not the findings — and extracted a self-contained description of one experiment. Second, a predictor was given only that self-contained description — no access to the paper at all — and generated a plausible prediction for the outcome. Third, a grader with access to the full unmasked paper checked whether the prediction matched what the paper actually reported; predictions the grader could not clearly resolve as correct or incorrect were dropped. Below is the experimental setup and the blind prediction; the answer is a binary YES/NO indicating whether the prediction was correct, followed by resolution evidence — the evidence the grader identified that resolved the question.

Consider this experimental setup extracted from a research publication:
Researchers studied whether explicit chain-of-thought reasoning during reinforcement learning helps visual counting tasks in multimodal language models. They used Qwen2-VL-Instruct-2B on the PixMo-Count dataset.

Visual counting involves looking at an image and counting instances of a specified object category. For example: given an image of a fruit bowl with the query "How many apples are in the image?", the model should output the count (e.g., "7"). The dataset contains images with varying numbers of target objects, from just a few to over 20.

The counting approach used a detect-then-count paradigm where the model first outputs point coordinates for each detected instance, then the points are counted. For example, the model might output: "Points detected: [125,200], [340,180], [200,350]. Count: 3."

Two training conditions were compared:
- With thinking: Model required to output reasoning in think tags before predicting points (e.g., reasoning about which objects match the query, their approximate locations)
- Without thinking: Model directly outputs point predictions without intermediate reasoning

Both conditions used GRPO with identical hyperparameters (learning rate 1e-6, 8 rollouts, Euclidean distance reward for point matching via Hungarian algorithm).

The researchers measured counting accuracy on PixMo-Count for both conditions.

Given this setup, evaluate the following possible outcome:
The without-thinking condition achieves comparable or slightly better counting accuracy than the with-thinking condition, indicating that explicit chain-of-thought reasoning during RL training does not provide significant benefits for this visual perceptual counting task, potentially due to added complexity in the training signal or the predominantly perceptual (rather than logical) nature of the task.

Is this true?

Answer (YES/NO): YES